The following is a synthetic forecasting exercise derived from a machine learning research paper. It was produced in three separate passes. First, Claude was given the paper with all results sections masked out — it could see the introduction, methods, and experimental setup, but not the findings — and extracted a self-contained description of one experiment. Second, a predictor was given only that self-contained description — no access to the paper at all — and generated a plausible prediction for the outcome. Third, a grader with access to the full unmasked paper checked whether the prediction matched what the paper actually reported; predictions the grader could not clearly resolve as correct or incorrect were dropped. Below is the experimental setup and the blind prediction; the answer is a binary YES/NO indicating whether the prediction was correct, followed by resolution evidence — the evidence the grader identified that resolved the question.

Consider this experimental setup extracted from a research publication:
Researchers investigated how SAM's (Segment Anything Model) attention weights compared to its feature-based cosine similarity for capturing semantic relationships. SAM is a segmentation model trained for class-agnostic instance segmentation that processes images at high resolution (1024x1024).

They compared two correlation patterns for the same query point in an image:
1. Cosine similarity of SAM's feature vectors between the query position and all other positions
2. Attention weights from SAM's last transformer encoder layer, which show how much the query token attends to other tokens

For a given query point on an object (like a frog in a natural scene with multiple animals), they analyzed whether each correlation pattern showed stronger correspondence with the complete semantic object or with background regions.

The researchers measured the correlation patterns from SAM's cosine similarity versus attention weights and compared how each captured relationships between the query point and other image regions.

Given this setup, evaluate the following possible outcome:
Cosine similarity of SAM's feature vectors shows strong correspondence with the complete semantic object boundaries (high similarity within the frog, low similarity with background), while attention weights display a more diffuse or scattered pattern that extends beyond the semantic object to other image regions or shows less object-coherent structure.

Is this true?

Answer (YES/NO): NO